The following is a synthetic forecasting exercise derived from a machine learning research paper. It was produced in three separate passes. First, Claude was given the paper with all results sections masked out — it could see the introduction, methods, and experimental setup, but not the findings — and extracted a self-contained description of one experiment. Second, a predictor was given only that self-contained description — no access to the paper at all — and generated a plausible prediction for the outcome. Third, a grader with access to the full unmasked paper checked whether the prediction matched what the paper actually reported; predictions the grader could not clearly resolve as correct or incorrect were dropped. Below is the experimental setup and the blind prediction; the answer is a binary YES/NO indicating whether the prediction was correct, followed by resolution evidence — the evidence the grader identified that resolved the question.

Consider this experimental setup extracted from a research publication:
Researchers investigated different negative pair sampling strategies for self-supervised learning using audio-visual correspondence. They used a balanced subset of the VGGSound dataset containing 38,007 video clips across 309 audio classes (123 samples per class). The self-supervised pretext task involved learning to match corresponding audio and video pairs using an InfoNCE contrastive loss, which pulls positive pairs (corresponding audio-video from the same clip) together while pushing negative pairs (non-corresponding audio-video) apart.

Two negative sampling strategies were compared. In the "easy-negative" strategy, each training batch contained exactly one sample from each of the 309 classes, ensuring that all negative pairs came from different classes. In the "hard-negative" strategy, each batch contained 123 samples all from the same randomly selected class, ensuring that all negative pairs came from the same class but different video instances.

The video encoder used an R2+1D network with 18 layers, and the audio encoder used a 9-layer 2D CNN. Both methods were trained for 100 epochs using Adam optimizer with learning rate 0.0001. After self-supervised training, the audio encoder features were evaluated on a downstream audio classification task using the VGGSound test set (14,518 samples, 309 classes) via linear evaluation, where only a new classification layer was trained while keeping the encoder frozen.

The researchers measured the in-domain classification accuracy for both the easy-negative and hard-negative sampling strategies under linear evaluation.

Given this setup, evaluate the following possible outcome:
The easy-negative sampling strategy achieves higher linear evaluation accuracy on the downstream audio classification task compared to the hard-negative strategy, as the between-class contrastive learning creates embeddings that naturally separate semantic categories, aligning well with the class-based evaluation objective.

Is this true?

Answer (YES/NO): YES